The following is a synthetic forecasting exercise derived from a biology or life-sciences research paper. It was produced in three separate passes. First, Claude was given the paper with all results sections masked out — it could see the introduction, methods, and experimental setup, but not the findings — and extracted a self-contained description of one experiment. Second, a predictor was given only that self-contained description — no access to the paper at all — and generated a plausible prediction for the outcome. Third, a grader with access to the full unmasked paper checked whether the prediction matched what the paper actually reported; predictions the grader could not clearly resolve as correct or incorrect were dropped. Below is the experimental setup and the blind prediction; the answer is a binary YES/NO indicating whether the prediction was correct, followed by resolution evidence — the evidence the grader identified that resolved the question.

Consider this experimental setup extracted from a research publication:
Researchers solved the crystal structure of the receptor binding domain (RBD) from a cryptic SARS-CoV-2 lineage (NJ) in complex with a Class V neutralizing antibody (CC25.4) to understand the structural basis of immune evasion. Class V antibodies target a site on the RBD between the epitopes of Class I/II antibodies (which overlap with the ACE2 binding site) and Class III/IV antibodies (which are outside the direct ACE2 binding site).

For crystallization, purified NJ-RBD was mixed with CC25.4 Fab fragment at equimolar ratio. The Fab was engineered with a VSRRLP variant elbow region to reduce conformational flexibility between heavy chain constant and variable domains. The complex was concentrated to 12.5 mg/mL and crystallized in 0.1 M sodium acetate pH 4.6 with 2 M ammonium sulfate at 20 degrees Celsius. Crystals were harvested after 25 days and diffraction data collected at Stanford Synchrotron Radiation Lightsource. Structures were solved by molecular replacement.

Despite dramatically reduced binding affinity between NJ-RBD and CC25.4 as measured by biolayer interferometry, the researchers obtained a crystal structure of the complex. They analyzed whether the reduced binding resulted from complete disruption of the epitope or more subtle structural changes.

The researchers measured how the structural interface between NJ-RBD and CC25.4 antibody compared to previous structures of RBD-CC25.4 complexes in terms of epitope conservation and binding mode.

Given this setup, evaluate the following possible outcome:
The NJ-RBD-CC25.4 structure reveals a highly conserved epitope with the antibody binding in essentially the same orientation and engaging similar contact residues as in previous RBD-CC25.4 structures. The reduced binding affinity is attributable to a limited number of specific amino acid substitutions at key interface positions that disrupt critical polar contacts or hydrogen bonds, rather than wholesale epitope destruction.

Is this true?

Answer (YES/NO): YES